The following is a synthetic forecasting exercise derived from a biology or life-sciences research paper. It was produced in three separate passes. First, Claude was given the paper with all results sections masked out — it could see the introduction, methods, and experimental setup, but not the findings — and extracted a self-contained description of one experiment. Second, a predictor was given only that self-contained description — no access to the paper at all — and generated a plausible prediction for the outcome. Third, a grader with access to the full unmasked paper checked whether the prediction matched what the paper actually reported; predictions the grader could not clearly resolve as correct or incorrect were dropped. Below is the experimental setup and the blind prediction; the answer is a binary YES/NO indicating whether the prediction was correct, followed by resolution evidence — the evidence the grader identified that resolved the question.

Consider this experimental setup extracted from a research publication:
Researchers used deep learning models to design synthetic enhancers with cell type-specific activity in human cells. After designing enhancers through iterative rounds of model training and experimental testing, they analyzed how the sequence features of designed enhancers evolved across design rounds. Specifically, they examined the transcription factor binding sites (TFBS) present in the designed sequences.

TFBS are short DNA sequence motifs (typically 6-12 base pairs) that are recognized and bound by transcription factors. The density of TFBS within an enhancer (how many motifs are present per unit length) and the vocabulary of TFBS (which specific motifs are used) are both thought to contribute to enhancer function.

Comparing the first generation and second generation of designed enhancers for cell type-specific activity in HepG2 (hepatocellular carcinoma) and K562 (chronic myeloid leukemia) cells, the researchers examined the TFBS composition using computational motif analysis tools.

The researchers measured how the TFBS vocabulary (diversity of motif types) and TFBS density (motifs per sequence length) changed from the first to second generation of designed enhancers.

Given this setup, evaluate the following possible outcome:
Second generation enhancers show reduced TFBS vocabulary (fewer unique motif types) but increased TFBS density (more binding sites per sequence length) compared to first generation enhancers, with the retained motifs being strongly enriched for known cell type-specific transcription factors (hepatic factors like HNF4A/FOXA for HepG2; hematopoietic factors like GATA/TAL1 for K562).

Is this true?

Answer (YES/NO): YES